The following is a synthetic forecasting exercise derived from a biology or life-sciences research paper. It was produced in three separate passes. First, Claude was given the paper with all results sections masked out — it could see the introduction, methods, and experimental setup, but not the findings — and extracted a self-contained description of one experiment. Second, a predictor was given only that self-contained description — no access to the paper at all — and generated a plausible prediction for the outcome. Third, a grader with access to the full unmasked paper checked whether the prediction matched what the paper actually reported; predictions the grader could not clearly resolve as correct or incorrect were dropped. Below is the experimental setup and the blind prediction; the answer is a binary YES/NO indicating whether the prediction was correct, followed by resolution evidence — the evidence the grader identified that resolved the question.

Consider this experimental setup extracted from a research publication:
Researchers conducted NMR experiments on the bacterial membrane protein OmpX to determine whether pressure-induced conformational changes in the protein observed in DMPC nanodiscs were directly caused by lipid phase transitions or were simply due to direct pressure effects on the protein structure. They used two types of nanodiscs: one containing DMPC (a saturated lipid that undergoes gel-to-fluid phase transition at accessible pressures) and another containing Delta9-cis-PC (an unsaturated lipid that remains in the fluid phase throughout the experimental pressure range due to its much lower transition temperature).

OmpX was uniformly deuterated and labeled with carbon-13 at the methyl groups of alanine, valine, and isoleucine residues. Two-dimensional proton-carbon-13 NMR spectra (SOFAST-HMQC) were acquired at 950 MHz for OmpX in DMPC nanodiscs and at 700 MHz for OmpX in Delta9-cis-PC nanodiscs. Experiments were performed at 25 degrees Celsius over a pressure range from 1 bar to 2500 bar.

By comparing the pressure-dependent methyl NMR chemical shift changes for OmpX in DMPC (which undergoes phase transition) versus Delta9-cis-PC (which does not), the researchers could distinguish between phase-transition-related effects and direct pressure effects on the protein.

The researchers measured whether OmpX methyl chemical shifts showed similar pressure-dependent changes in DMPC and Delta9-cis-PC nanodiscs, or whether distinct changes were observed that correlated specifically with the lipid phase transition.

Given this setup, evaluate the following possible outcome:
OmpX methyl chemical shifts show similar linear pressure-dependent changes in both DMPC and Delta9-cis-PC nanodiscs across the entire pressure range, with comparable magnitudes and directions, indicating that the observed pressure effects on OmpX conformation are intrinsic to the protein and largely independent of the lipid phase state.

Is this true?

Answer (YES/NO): NO